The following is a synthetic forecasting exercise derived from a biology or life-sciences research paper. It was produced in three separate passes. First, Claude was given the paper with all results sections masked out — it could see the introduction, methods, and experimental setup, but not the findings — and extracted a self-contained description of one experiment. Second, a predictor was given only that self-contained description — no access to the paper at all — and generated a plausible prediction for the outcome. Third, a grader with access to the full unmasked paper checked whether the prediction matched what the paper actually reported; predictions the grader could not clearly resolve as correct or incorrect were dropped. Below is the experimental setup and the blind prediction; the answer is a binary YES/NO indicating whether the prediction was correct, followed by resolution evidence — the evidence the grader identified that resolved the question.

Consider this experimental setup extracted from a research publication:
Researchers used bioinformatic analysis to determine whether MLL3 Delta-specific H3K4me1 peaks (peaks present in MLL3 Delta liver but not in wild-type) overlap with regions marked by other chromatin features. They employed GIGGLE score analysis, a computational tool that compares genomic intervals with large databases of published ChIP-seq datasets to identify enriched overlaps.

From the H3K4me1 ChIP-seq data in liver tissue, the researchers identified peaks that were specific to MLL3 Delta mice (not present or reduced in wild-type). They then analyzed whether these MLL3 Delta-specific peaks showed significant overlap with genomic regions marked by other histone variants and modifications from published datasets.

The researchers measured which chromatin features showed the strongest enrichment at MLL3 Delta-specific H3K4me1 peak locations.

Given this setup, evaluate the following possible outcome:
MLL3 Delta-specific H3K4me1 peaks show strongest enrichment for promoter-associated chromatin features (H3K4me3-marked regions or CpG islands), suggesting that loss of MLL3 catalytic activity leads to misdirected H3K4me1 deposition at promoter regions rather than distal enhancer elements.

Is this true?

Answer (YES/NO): NO